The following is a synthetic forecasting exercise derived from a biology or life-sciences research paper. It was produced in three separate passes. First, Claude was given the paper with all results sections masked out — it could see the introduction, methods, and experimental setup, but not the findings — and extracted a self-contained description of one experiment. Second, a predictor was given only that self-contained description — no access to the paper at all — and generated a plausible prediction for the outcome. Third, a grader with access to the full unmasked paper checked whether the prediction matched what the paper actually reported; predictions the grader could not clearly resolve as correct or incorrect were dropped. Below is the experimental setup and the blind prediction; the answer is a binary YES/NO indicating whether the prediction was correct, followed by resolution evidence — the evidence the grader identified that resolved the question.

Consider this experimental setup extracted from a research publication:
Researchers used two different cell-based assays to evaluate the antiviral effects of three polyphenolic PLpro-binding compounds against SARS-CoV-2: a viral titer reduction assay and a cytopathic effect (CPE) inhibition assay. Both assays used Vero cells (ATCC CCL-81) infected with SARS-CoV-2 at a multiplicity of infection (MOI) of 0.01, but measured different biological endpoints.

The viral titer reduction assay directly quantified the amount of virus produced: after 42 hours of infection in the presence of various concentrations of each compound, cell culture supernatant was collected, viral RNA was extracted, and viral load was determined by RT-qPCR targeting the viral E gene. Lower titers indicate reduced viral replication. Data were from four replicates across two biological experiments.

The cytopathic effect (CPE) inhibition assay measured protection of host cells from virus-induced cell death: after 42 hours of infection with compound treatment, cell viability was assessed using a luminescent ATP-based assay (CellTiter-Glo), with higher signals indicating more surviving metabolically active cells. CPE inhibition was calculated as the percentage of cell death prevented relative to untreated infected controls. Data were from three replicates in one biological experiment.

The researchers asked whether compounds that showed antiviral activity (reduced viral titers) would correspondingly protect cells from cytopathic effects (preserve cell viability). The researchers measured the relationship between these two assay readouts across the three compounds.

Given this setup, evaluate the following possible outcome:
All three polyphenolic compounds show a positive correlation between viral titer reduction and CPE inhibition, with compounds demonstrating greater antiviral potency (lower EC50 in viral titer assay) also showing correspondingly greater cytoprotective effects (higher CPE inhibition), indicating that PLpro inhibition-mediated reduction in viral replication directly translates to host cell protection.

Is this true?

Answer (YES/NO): NO